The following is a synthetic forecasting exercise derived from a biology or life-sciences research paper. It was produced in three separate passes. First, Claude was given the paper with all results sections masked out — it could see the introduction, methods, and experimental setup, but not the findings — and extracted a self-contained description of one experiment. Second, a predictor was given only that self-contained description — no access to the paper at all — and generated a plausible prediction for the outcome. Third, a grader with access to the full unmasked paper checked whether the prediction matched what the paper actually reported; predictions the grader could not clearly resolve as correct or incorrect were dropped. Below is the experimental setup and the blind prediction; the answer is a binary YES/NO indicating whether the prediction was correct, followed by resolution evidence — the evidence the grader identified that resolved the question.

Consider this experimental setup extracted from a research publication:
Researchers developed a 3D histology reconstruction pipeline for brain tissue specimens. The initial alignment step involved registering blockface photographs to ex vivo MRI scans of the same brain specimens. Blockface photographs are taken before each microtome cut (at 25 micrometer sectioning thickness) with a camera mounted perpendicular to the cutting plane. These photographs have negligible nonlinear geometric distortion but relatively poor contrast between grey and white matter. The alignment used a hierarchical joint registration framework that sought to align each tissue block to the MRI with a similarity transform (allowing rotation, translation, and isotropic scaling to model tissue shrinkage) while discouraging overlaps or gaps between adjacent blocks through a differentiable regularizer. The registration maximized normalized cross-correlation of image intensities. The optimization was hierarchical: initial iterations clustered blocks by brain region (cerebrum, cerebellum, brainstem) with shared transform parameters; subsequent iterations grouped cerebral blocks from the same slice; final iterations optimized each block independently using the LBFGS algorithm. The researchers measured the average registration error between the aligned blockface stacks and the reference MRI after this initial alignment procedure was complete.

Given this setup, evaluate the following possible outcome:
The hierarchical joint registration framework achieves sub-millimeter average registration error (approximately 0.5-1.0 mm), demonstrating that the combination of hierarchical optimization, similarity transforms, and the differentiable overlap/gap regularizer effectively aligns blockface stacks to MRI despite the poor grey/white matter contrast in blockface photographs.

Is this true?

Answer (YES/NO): NO